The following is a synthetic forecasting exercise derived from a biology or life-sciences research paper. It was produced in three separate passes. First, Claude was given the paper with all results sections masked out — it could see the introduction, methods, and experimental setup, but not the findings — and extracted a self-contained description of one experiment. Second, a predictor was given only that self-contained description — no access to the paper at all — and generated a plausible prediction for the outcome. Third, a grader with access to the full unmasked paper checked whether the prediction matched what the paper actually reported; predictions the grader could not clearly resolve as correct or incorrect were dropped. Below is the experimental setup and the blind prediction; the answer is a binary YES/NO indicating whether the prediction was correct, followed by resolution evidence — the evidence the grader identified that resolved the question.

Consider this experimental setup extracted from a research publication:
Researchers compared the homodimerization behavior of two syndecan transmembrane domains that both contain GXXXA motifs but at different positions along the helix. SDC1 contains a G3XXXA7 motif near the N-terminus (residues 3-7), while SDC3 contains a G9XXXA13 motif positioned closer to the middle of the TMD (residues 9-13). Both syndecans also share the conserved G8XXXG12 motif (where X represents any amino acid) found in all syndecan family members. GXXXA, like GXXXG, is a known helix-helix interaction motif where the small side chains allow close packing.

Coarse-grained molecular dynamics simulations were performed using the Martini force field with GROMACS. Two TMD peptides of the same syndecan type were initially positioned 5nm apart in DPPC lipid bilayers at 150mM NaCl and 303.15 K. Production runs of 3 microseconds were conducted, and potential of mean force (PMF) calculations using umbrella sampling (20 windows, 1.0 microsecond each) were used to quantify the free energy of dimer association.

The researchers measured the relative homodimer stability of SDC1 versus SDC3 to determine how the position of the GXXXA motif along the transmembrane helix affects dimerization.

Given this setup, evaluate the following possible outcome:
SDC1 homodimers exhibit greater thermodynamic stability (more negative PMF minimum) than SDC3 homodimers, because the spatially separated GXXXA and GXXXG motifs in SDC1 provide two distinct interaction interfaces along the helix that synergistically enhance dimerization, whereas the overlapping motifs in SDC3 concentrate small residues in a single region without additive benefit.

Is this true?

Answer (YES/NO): NO